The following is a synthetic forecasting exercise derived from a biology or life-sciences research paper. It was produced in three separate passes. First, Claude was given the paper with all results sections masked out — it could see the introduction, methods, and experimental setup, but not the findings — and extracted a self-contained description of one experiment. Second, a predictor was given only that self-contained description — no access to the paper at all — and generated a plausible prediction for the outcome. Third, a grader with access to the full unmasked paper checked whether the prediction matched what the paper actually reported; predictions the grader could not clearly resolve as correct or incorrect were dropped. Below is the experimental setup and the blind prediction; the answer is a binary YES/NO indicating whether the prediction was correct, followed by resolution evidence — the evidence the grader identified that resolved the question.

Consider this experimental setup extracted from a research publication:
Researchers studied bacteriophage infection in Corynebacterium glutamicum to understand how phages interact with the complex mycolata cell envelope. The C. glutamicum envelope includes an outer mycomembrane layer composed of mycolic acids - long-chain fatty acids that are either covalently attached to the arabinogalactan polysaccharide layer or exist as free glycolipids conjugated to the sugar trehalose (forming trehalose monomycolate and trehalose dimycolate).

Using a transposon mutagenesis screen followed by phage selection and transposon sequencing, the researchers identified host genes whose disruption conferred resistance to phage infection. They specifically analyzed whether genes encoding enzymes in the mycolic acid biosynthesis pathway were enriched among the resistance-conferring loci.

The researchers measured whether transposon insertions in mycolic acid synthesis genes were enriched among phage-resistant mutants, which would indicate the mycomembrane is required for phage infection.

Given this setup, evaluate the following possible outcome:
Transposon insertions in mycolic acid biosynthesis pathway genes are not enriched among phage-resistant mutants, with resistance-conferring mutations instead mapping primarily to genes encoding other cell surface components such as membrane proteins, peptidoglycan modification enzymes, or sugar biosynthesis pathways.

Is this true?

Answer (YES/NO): NO